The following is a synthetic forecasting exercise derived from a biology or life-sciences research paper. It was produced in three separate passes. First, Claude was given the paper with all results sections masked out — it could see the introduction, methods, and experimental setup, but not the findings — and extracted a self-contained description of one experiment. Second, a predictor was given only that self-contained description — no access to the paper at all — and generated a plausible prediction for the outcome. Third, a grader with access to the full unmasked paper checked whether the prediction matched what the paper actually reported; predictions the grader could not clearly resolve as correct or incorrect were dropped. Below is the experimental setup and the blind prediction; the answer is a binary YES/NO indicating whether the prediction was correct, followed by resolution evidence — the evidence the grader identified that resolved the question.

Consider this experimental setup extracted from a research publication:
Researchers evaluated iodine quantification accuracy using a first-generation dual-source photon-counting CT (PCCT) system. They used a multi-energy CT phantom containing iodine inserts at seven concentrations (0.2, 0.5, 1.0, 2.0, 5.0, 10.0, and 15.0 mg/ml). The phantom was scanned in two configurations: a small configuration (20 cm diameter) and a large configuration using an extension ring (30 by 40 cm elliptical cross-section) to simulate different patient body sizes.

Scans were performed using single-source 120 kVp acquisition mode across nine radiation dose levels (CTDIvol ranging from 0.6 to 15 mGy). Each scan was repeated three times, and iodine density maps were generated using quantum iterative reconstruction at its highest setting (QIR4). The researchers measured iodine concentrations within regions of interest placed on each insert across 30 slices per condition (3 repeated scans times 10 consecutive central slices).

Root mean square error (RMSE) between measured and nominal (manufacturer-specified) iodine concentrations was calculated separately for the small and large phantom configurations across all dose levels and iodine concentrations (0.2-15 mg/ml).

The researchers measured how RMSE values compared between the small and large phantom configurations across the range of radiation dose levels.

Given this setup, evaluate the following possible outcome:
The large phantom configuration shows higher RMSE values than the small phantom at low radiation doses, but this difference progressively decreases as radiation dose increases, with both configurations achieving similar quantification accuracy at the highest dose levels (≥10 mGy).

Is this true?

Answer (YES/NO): NO